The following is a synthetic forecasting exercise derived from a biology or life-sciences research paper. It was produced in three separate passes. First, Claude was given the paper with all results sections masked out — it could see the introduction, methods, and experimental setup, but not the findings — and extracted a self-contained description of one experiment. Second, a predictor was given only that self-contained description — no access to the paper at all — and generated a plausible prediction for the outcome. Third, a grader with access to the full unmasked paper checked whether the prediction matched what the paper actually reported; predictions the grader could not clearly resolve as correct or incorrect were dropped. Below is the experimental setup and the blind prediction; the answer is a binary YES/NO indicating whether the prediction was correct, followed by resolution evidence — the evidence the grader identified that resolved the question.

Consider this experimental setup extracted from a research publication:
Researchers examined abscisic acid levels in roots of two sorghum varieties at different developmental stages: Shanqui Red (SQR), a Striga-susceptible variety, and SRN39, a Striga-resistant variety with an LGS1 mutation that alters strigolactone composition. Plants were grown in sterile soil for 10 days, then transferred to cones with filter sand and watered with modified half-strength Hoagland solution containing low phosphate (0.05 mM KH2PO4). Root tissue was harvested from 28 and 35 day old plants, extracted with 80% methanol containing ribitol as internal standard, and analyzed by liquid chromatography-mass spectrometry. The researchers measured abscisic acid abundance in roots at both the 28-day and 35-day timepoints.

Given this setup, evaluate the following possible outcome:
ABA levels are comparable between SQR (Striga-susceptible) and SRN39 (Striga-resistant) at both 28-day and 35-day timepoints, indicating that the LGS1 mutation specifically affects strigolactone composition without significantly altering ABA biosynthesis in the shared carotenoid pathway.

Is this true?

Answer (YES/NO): NO